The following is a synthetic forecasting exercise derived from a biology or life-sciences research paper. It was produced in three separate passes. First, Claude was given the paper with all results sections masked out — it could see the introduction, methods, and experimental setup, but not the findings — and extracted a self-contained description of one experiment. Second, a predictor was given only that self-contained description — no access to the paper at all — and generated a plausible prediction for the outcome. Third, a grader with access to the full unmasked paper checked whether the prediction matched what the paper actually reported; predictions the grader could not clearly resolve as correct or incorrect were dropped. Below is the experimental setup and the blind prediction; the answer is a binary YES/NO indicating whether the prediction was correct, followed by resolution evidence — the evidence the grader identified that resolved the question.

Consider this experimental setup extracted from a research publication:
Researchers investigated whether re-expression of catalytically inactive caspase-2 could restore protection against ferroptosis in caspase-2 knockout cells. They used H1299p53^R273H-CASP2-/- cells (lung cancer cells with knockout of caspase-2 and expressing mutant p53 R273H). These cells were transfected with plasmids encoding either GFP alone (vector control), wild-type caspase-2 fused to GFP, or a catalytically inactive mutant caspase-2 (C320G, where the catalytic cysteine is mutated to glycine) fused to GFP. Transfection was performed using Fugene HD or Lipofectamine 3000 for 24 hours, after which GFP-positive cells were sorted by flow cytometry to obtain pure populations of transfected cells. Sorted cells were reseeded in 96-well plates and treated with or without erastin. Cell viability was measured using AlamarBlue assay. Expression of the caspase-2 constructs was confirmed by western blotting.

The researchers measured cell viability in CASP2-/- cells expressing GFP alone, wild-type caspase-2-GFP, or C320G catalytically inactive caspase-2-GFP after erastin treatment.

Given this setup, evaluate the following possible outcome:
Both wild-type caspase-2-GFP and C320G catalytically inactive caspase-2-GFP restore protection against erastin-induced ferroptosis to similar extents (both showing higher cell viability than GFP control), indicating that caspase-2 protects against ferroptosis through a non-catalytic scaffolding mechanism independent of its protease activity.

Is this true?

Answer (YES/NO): YES